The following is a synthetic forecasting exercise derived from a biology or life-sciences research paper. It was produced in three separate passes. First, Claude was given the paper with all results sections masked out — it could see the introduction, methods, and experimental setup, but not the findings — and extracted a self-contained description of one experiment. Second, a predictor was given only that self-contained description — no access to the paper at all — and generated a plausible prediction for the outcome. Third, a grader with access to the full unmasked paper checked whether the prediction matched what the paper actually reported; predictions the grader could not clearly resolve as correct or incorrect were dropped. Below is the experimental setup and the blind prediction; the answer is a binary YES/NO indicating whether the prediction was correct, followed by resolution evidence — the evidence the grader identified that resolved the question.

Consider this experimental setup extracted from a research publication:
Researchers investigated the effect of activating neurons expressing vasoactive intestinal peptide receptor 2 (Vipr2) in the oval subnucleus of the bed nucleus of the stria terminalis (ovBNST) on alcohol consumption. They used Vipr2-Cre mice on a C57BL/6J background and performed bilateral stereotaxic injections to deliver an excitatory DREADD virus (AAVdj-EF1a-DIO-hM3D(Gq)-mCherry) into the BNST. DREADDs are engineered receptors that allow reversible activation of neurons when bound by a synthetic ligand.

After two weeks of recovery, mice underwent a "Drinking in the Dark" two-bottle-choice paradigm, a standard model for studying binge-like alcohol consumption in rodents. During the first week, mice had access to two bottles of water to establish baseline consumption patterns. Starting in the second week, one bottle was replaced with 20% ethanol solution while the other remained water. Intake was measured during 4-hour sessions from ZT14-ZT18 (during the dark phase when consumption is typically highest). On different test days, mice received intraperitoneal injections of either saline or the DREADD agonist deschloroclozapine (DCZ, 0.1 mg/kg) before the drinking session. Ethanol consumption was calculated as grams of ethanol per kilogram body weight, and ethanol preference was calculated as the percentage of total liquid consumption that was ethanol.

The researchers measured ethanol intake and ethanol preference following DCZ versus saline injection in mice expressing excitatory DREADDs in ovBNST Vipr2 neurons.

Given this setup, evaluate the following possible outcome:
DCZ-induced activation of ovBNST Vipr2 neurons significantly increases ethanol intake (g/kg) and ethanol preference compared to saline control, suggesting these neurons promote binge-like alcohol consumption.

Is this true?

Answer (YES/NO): NO